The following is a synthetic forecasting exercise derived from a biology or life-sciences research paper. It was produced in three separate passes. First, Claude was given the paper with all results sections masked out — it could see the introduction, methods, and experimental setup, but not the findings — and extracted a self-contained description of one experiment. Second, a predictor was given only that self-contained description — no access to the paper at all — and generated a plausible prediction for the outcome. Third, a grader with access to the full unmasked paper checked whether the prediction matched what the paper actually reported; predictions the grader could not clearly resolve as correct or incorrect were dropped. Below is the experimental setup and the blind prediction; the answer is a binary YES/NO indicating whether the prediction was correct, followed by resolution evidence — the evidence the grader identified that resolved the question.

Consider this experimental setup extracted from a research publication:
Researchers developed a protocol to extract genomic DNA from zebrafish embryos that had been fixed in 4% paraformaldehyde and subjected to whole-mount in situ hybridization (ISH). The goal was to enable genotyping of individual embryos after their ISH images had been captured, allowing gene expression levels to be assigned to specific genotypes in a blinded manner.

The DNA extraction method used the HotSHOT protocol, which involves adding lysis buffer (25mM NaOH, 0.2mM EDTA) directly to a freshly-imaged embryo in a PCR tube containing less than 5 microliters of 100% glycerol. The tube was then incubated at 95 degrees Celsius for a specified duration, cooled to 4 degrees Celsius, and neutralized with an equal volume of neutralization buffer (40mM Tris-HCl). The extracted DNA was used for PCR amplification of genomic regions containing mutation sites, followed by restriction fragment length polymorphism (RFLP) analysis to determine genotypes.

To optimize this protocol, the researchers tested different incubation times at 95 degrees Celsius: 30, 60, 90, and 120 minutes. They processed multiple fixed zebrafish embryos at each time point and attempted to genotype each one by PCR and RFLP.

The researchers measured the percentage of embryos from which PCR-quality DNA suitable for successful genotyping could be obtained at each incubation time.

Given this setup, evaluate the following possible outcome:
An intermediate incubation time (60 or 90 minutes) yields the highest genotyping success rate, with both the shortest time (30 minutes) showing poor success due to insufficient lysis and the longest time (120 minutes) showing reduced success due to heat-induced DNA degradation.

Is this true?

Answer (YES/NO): NO